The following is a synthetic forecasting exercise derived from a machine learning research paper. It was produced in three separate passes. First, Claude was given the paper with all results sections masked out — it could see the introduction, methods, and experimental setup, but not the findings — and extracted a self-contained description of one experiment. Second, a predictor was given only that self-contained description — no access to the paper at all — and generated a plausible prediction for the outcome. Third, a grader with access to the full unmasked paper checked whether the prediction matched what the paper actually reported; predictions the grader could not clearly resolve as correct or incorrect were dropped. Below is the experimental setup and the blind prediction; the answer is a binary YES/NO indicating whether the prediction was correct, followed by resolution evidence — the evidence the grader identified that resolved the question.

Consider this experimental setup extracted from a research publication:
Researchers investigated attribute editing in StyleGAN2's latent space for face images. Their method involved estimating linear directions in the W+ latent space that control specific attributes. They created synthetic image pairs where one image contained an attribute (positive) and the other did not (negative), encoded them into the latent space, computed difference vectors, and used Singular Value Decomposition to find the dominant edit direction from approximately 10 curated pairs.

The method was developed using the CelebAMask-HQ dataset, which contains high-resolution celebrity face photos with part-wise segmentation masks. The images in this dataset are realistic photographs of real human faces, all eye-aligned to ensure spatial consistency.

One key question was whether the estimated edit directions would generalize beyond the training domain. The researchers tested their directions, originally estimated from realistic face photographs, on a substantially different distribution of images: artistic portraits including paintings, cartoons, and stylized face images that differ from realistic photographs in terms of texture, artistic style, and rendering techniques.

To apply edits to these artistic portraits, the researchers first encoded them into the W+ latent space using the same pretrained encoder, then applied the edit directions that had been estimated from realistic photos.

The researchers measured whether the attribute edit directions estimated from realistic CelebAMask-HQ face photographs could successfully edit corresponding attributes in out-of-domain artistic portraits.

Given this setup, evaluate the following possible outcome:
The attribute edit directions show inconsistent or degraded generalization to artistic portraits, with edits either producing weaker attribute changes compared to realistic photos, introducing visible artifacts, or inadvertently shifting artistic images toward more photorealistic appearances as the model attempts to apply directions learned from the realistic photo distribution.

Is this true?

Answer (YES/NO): NO